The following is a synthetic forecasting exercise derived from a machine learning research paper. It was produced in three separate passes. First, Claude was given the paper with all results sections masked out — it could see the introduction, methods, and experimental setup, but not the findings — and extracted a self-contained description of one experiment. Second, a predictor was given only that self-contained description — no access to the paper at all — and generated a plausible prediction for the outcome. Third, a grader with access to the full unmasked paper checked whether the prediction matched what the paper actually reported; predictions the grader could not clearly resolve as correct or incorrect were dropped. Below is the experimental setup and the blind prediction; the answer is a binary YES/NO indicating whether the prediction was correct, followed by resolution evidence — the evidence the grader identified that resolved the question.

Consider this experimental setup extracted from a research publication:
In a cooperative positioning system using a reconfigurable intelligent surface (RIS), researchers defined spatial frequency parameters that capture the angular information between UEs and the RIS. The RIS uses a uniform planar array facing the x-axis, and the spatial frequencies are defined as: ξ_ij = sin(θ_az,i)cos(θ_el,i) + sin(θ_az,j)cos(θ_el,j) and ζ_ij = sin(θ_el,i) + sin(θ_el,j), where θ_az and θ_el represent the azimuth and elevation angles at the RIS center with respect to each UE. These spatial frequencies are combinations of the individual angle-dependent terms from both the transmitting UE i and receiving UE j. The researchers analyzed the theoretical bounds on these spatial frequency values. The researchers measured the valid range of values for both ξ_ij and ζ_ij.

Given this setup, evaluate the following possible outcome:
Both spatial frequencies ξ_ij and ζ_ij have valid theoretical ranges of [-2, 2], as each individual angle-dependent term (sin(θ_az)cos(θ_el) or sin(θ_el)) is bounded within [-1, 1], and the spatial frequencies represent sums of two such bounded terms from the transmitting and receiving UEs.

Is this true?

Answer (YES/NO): YES